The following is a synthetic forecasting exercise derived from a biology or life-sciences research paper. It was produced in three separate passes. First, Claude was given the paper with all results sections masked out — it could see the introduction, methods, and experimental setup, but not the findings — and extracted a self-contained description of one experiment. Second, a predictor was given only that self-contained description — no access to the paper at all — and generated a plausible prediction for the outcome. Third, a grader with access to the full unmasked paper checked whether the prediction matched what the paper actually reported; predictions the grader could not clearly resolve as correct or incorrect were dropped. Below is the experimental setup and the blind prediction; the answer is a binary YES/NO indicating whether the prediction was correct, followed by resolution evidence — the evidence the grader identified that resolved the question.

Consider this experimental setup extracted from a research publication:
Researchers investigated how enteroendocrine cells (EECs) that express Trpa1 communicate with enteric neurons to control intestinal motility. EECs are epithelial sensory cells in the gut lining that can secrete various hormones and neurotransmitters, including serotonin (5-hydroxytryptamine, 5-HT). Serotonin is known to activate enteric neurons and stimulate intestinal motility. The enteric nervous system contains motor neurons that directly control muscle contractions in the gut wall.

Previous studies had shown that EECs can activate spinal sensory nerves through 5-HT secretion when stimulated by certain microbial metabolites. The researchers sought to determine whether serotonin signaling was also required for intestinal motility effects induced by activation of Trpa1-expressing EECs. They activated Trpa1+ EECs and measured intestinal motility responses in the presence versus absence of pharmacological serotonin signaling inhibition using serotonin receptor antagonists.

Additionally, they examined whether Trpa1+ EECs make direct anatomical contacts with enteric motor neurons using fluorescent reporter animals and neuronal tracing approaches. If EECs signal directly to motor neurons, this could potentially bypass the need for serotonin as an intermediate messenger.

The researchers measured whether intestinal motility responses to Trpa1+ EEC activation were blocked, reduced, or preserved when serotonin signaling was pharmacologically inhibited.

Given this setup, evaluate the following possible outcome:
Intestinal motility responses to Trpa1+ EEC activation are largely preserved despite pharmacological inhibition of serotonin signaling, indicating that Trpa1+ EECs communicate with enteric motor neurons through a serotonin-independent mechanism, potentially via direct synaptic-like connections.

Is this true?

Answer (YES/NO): NO